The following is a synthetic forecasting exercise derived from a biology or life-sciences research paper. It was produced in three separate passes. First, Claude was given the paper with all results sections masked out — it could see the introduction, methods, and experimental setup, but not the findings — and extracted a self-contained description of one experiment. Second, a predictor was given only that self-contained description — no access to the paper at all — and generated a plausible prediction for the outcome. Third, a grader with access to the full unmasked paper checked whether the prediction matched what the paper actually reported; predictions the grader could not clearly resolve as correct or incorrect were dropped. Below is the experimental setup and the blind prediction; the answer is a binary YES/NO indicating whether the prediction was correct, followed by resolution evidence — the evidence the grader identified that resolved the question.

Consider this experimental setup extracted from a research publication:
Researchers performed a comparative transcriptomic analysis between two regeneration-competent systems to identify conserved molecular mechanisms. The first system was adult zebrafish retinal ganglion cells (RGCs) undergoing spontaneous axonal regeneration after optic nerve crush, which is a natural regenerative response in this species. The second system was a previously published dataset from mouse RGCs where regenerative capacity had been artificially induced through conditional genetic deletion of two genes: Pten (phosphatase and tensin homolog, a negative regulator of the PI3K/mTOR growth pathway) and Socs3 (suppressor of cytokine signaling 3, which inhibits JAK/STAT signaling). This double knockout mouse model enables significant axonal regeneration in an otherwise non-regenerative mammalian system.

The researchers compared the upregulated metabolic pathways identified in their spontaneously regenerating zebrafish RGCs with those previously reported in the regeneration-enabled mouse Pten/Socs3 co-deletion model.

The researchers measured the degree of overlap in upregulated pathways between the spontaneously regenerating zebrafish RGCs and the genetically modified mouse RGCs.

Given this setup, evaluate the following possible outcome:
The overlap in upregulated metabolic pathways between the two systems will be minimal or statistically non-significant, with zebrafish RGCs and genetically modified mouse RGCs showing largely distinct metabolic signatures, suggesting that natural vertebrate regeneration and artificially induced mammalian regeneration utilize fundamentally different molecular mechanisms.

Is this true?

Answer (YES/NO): NO